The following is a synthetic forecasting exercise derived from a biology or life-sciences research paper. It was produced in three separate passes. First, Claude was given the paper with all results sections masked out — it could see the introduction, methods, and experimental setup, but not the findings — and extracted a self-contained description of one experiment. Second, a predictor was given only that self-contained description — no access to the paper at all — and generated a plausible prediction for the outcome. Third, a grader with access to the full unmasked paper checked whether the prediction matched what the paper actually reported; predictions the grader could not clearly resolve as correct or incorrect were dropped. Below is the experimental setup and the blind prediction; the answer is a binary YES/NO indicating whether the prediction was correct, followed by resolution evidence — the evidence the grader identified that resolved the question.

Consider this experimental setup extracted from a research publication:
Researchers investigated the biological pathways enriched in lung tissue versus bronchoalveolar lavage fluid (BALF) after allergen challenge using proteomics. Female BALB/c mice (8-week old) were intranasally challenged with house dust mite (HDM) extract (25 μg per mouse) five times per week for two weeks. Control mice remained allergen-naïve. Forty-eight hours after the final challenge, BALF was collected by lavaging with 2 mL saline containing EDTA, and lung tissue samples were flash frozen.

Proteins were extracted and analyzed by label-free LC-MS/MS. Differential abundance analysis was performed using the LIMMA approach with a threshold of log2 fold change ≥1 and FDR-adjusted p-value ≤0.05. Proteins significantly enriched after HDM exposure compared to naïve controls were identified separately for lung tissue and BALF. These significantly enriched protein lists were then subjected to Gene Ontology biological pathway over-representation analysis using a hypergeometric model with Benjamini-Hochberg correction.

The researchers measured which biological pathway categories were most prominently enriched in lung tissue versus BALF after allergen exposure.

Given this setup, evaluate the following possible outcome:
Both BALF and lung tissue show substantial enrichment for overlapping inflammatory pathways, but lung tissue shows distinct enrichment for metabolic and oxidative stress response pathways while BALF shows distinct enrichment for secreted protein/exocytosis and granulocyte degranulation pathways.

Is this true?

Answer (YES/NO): NO